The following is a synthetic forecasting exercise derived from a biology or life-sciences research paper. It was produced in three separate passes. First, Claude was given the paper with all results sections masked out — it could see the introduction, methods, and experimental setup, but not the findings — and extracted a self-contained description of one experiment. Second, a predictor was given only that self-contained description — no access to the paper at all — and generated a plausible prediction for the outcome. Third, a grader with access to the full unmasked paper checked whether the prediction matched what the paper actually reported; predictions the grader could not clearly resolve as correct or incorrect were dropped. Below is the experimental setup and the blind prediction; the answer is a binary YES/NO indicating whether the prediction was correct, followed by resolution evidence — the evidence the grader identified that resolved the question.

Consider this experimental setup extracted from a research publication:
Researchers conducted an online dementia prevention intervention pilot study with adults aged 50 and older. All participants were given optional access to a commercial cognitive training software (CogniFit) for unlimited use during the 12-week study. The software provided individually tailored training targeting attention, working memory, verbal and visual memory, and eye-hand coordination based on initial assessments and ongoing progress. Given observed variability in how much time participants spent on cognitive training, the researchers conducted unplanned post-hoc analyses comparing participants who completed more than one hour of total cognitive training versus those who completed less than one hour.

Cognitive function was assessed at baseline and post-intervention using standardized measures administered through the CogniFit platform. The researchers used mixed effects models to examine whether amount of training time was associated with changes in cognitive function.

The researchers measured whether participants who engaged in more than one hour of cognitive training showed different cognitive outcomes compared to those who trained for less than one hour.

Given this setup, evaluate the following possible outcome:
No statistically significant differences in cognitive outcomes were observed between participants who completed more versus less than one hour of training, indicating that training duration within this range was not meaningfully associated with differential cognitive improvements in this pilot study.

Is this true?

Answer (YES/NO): NO